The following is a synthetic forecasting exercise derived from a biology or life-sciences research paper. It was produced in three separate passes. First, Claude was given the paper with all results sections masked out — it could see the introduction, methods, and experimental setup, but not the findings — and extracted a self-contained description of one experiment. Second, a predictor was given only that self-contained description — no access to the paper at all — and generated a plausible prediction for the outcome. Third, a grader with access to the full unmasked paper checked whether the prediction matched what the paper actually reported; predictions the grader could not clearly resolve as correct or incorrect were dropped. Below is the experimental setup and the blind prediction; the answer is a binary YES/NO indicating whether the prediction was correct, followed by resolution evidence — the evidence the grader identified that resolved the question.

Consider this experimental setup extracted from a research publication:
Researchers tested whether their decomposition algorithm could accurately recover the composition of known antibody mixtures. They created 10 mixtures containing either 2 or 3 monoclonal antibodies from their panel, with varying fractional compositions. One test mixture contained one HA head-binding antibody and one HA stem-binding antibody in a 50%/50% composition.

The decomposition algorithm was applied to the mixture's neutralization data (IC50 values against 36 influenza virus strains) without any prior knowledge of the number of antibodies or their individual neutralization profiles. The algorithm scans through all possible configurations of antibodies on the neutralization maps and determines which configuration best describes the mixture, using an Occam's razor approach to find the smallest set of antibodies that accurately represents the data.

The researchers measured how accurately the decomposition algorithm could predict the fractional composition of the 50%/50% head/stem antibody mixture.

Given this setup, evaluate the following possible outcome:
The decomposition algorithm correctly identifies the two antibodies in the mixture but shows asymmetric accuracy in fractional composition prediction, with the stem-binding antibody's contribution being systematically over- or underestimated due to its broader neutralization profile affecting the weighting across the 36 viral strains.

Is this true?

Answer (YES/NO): NO